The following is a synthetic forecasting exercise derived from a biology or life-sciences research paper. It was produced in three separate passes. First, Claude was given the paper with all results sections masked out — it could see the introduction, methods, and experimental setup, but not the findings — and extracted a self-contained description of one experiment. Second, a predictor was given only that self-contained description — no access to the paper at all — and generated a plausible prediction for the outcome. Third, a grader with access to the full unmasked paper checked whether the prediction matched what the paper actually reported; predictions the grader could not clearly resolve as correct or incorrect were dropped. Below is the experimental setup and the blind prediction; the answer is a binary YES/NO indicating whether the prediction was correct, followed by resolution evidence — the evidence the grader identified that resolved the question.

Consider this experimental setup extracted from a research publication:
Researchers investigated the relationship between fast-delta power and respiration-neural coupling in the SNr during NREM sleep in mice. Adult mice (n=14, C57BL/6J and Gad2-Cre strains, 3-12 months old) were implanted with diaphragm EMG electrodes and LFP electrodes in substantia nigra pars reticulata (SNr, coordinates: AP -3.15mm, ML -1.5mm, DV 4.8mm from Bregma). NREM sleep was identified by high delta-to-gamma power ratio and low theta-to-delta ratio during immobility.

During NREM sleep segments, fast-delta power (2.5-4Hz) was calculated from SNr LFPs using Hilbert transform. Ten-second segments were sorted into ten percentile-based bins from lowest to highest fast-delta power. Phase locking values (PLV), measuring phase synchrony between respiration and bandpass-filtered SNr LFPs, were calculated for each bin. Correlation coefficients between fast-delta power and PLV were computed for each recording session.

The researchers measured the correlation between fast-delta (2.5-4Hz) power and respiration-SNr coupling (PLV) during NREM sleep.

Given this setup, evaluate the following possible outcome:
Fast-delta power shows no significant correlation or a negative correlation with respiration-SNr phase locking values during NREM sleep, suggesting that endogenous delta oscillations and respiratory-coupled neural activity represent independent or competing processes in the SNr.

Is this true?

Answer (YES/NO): NO